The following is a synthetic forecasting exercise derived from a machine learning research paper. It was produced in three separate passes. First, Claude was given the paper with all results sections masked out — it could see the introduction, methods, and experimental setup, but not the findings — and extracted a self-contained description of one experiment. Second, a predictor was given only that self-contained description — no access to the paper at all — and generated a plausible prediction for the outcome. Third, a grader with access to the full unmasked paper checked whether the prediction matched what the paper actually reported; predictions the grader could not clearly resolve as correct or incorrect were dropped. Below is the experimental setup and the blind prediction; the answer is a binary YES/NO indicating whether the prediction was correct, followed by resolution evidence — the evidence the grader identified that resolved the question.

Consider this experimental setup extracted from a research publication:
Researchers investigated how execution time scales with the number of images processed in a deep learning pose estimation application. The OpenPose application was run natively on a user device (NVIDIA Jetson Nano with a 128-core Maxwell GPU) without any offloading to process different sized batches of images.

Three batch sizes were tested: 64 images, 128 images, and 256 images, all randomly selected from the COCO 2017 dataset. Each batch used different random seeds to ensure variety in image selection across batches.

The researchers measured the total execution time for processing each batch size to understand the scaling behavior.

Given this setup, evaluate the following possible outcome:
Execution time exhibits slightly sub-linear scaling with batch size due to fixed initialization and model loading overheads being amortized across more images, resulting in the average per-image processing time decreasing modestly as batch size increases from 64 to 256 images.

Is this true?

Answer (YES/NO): NO